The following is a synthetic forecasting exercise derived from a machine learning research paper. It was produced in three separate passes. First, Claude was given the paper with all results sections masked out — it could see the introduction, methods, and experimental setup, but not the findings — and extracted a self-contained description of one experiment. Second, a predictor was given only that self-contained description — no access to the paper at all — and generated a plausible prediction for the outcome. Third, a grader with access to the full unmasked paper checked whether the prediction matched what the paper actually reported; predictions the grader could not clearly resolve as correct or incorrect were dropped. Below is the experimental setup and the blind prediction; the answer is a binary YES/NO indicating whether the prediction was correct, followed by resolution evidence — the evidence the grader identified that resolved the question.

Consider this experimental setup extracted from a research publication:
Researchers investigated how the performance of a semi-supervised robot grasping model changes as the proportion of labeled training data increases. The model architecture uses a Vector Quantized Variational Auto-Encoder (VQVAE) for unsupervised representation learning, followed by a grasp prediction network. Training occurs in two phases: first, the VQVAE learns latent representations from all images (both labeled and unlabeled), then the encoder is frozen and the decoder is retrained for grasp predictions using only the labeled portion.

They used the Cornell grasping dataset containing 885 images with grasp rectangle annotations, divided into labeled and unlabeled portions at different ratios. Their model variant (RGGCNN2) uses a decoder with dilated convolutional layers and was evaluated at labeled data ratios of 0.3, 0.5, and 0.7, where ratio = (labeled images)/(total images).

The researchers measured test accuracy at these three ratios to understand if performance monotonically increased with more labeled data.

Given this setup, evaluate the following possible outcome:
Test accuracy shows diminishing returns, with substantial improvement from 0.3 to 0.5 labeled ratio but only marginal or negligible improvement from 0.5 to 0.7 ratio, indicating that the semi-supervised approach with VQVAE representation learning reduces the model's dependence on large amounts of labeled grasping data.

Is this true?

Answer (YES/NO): NO